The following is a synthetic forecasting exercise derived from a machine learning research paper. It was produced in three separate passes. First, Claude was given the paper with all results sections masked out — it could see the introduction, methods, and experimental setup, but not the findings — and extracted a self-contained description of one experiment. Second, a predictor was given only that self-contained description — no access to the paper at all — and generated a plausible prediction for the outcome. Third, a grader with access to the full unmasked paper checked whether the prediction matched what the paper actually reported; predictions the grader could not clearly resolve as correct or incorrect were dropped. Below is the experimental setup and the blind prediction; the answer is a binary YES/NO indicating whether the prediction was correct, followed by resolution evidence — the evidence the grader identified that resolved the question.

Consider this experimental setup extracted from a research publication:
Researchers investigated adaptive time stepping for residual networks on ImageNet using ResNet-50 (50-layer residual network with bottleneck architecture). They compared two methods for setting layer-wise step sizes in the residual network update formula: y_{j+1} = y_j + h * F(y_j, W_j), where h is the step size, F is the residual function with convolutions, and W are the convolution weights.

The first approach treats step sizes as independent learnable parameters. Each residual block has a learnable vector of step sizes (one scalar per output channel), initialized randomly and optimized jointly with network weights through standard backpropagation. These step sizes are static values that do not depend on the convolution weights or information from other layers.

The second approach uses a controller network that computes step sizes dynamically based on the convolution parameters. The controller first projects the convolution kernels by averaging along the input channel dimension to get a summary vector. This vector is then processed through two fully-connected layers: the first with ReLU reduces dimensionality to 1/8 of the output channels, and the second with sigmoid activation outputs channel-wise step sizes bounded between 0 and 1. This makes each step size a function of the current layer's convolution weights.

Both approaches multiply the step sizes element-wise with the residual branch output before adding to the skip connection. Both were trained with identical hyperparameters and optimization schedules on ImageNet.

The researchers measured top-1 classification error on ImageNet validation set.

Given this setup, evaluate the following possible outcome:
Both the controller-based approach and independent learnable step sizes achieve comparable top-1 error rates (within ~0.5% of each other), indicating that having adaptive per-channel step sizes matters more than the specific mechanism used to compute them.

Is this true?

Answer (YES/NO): NO